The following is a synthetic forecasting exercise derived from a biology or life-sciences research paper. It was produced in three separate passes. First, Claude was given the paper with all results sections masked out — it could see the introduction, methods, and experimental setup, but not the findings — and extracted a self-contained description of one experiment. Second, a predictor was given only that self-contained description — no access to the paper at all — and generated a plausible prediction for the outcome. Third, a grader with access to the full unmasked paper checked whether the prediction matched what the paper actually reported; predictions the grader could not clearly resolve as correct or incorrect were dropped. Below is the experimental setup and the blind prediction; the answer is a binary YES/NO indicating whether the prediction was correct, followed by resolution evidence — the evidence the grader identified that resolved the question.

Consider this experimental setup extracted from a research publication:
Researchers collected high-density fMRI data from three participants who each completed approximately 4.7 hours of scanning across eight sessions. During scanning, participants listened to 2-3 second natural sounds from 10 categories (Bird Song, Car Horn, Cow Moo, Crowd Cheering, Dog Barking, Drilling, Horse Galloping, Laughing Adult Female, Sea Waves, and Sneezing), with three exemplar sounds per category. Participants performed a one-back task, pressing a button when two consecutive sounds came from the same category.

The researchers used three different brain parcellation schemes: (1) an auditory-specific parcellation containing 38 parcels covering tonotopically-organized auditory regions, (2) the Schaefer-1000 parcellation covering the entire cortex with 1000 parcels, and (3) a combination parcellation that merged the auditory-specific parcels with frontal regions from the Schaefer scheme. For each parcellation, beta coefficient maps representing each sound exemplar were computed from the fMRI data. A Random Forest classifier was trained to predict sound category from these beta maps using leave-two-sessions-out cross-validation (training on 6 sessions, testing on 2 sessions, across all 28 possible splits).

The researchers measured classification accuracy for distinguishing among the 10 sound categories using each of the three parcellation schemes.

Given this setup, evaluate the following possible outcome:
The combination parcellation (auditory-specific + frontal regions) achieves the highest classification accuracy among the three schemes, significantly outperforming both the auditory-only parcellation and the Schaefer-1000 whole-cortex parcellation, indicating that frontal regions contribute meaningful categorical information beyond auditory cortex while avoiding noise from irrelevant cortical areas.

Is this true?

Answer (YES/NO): NO